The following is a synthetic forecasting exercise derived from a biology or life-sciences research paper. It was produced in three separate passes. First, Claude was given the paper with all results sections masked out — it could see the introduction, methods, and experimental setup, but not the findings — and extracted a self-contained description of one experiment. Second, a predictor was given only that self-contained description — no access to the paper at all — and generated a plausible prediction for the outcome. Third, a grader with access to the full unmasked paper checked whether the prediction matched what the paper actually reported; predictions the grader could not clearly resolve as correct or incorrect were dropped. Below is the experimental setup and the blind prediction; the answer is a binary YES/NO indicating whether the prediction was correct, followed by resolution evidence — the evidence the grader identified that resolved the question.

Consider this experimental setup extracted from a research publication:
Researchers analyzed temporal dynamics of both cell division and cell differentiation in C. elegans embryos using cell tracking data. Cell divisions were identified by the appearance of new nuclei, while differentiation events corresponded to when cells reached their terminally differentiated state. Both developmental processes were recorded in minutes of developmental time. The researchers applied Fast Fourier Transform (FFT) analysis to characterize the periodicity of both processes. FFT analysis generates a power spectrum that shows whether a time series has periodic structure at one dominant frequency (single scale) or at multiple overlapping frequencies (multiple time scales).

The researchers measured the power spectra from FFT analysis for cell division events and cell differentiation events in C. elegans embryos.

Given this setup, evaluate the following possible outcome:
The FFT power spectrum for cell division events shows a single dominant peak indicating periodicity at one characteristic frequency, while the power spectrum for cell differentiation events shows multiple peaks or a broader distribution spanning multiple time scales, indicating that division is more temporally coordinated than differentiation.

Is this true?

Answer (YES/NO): NO